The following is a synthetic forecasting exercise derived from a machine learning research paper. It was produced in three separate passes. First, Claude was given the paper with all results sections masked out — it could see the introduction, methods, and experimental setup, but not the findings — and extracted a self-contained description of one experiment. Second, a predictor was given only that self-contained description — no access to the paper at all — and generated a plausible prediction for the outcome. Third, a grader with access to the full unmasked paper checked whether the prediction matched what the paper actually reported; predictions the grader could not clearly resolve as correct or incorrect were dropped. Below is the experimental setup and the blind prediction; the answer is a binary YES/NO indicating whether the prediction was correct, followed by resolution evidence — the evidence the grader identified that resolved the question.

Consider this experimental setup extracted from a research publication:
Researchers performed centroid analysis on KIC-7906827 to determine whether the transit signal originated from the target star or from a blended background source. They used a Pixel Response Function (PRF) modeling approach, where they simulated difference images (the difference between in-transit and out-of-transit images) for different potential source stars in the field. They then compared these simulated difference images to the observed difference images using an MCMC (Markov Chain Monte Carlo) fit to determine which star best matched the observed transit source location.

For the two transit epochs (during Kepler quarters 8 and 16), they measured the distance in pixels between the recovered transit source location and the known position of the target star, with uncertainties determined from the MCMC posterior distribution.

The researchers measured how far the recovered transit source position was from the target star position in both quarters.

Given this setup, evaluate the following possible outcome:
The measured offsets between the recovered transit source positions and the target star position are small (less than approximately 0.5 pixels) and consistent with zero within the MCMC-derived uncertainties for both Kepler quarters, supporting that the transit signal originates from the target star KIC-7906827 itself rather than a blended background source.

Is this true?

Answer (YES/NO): YES